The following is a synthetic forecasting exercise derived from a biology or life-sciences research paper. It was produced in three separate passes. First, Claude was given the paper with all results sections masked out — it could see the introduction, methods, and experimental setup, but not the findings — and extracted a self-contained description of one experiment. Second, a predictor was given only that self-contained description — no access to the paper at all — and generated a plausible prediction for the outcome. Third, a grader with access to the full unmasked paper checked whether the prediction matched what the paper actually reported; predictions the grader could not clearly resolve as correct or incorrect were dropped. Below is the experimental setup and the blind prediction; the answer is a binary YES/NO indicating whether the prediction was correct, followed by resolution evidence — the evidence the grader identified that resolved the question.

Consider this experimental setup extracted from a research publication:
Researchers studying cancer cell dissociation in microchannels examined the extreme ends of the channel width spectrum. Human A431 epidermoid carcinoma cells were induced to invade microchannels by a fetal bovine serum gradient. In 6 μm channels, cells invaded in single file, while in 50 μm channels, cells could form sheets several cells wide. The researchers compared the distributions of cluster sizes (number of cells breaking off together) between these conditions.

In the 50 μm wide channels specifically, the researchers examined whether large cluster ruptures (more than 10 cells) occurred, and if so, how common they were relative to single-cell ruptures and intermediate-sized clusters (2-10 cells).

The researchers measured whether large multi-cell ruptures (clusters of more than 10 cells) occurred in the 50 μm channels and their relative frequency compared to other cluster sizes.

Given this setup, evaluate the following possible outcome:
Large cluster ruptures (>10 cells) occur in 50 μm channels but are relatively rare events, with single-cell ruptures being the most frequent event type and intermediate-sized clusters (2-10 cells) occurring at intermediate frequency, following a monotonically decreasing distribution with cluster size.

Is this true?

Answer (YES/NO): NO